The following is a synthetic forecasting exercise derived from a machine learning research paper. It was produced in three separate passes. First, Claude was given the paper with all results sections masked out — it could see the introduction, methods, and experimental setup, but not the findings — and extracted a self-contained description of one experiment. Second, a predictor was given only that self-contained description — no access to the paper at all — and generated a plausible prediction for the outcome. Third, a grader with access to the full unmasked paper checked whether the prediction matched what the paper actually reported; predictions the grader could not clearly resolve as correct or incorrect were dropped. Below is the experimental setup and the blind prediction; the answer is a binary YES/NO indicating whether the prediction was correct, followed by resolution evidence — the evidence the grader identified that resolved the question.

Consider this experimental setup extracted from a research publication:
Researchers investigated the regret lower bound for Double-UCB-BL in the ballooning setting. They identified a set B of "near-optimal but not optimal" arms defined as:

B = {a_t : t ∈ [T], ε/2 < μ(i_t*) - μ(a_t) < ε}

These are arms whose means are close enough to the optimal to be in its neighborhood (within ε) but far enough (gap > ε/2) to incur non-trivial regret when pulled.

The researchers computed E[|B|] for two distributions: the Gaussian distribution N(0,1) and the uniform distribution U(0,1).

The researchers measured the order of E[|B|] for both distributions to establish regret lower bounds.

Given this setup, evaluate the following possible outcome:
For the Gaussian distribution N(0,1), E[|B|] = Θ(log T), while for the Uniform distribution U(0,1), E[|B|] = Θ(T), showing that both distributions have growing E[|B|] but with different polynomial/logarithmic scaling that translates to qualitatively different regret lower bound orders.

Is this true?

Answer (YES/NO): NO